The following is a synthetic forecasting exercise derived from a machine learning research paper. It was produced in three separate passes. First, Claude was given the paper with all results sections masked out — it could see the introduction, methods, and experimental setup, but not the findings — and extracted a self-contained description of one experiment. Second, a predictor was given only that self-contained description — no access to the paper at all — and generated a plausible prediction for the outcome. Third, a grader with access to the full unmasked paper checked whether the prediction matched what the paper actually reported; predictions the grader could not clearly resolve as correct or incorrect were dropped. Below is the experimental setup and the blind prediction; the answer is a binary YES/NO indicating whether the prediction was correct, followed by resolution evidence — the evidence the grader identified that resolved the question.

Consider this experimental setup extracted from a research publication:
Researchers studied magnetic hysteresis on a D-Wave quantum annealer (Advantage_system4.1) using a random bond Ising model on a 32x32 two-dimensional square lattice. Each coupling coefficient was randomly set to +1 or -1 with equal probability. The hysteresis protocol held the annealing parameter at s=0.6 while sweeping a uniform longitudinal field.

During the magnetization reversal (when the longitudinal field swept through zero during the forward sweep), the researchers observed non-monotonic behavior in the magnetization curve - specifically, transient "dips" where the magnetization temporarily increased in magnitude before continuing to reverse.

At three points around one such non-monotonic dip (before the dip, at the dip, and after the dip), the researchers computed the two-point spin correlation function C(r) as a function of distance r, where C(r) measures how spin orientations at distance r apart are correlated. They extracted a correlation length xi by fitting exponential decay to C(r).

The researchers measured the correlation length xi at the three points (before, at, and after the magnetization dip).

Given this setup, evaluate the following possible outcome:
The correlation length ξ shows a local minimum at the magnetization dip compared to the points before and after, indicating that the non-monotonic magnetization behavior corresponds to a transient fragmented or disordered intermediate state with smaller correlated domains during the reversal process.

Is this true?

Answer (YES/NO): YES